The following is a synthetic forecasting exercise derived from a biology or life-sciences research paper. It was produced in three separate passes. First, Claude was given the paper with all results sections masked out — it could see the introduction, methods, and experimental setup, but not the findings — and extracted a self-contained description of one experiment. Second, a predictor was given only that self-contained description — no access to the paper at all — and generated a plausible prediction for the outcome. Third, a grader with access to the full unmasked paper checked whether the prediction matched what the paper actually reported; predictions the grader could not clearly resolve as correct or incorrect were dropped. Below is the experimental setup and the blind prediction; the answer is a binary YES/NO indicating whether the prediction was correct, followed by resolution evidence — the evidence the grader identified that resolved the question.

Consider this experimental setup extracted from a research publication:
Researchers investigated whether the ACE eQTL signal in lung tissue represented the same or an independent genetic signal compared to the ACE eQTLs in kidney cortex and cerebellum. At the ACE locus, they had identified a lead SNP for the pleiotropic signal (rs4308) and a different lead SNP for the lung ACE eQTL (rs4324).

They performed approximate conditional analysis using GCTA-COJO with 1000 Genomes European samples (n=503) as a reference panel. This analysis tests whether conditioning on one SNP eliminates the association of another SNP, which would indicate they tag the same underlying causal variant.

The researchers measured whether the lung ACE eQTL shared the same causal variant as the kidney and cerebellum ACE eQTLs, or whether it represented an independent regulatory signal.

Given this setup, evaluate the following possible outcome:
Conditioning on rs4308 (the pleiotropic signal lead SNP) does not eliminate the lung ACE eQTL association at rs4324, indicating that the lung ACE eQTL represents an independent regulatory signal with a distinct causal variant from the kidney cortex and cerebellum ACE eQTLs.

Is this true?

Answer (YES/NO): YES